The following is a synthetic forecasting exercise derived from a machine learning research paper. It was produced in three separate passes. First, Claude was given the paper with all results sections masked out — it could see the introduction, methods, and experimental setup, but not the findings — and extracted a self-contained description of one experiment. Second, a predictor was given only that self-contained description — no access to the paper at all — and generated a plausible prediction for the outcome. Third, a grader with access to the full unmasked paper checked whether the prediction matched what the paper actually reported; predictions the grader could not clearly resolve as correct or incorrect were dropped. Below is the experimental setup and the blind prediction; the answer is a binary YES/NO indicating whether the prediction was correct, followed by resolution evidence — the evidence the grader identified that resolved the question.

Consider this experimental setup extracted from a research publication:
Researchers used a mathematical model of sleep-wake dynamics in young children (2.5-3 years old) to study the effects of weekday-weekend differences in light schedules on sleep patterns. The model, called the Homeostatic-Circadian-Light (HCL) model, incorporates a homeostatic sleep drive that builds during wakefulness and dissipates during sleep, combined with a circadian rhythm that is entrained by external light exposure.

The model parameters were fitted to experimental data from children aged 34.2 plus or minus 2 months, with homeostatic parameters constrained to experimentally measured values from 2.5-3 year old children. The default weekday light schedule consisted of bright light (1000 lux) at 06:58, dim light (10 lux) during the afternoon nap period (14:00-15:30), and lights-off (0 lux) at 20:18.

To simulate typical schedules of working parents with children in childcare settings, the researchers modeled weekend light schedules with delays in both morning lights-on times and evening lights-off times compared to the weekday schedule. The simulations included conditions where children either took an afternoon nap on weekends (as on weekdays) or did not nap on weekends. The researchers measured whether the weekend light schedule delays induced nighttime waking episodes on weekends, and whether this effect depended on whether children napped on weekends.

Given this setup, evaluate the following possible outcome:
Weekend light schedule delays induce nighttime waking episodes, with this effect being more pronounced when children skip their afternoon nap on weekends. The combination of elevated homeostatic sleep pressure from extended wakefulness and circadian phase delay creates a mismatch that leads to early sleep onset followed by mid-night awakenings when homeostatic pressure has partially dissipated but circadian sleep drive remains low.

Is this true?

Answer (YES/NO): NO